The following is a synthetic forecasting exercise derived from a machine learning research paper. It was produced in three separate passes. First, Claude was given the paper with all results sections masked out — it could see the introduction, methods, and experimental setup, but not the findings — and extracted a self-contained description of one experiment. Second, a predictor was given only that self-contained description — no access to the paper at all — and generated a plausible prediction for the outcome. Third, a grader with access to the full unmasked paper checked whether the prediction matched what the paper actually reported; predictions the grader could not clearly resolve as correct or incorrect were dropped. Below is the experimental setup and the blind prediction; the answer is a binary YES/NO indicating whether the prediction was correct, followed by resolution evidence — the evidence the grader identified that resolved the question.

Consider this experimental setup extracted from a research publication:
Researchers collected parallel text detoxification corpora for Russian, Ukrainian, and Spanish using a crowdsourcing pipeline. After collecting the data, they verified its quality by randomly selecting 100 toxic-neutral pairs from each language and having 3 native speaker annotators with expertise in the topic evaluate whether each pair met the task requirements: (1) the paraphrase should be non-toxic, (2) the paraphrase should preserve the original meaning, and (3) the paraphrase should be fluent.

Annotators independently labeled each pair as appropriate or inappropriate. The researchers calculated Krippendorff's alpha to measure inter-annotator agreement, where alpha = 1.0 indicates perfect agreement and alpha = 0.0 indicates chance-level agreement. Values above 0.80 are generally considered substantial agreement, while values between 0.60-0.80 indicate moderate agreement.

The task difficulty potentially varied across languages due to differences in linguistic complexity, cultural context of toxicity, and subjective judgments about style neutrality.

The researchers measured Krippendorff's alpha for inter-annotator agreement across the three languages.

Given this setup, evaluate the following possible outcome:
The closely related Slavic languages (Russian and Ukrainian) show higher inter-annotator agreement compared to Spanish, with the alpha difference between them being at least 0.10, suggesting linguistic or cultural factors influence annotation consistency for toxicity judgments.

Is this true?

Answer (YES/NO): YES